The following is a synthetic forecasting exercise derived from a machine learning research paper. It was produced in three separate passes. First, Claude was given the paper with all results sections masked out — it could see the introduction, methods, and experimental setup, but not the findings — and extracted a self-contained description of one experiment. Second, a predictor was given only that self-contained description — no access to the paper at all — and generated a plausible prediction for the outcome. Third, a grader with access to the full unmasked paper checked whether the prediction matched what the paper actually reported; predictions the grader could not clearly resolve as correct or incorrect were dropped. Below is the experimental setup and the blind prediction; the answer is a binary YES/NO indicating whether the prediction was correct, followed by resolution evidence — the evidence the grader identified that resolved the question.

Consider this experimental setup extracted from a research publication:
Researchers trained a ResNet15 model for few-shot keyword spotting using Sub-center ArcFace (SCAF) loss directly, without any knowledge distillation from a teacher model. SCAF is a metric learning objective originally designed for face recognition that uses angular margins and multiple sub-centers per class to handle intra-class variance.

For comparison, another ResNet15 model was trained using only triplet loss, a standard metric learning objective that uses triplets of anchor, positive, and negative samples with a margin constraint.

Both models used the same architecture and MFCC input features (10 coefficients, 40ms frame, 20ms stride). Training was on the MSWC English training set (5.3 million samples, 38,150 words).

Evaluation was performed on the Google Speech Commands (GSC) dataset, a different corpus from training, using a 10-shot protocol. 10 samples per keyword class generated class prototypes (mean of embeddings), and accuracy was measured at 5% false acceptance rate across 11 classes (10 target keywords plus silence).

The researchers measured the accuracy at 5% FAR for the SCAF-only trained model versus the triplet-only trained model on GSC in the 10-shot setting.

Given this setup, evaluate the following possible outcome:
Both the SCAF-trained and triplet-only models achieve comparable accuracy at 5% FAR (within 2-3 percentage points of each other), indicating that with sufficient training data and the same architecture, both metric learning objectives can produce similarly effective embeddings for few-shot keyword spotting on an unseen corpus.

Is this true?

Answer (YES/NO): NO